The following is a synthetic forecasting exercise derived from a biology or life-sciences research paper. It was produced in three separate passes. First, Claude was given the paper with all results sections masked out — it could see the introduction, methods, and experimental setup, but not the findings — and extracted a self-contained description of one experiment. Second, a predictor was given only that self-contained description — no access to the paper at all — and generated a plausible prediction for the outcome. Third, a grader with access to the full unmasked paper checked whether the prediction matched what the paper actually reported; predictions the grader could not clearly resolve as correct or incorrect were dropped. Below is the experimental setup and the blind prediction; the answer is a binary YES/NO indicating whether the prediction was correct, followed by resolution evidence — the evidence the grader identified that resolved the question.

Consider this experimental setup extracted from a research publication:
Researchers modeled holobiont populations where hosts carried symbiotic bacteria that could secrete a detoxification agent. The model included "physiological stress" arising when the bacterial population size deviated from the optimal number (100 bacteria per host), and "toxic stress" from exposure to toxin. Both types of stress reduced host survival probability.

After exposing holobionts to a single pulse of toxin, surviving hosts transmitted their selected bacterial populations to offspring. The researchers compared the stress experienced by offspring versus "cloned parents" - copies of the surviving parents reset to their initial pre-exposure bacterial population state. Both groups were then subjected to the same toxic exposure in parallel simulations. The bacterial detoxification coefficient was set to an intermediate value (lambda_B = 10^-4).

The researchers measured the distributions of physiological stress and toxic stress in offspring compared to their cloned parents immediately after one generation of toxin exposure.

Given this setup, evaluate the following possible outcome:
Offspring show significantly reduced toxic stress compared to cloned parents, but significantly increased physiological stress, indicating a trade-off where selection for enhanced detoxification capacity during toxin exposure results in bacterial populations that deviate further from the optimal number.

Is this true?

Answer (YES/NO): NO